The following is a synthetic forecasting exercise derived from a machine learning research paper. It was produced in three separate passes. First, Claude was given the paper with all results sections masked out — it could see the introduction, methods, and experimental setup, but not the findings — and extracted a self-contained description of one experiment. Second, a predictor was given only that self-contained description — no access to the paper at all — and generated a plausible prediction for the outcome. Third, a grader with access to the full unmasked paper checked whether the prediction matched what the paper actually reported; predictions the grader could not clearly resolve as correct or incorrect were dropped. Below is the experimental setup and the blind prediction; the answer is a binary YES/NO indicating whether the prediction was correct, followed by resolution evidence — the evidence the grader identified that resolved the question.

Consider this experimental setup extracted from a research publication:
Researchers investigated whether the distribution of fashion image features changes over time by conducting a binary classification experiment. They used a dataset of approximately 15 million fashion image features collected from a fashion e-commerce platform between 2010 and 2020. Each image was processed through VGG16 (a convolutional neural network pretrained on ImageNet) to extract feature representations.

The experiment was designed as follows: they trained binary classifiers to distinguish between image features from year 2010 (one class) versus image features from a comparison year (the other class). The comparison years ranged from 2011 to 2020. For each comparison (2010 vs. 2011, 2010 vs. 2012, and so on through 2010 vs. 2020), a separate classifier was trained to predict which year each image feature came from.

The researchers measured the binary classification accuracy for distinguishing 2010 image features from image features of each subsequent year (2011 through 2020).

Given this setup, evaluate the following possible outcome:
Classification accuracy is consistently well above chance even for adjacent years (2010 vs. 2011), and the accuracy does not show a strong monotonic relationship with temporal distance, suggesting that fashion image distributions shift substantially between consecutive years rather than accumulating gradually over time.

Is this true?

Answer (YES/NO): NO